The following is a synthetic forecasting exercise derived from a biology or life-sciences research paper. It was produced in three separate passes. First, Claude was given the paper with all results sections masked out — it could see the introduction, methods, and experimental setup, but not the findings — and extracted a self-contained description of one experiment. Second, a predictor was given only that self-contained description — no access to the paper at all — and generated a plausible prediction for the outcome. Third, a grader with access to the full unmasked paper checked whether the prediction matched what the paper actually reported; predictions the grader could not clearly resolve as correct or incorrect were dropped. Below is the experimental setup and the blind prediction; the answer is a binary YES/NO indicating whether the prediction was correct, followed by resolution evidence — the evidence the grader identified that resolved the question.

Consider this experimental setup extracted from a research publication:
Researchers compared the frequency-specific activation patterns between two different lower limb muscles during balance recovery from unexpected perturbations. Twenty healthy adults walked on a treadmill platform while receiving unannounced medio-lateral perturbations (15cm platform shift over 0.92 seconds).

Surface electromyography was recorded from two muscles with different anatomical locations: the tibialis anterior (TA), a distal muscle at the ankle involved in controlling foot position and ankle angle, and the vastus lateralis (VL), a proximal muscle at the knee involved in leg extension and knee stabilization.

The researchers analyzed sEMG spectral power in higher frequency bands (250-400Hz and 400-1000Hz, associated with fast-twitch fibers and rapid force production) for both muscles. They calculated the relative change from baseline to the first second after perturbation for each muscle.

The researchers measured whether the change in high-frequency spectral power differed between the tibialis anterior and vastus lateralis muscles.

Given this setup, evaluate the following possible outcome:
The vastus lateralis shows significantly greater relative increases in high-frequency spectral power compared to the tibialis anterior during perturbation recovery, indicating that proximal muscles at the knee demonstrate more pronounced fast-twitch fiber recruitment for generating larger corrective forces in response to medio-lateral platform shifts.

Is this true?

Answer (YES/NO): NO